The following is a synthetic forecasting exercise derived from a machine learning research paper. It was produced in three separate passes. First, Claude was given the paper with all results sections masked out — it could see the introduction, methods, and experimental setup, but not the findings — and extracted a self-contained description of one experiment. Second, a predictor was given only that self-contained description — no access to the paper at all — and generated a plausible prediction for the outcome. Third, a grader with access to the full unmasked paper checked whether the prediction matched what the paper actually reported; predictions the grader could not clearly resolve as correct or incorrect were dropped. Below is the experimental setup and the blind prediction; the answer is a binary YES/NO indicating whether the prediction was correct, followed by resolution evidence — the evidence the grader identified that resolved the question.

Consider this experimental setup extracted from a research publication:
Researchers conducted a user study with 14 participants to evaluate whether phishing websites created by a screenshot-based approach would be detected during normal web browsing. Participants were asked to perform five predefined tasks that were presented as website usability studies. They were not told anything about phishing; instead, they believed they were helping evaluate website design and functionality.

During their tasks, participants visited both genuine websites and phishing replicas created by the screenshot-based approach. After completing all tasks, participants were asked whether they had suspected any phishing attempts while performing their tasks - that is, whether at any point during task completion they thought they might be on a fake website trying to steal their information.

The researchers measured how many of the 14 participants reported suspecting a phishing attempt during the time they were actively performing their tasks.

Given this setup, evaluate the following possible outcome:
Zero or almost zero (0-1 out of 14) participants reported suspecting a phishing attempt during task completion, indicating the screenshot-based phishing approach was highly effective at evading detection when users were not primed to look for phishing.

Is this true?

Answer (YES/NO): NO